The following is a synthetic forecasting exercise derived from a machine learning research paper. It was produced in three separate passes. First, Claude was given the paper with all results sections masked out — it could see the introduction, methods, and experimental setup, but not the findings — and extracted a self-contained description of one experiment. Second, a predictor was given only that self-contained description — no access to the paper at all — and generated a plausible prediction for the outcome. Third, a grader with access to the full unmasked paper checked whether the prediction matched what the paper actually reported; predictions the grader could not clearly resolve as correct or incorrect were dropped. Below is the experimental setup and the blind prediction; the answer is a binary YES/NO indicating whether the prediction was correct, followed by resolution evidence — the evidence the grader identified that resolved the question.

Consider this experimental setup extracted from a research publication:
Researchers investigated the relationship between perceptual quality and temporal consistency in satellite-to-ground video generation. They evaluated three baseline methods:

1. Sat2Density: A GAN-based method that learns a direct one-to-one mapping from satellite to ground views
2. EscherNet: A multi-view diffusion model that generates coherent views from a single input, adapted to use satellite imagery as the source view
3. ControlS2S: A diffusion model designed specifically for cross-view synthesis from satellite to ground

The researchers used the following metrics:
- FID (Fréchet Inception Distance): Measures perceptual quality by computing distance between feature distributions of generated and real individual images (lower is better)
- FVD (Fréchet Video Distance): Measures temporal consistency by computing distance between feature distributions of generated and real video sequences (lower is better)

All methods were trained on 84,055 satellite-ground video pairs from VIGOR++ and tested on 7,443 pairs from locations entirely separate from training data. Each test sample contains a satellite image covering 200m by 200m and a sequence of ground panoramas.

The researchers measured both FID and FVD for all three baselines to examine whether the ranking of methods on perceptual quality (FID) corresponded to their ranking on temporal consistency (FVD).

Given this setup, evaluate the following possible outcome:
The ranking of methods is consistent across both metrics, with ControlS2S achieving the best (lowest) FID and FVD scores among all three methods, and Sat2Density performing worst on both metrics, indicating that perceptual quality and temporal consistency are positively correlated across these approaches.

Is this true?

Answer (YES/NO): YES